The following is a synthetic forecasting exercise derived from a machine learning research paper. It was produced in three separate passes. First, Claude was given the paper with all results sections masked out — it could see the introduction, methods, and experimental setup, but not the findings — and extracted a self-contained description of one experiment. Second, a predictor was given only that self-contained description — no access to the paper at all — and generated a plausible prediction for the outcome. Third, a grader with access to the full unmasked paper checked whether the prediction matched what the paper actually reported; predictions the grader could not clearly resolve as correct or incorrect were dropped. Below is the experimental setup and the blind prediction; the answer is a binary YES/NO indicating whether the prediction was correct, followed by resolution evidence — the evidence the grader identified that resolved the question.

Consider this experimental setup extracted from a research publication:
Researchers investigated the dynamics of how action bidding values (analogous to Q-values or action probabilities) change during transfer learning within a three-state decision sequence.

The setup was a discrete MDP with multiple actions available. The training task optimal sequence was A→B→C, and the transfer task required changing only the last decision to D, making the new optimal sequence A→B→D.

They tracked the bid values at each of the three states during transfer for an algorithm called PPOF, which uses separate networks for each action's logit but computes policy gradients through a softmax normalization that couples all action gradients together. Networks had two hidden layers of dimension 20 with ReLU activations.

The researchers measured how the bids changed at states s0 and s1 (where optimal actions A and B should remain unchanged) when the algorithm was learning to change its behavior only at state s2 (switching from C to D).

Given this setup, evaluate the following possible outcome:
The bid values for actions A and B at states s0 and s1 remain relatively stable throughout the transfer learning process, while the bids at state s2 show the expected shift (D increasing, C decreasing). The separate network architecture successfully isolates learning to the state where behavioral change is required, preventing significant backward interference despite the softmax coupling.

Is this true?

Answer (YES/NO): NO